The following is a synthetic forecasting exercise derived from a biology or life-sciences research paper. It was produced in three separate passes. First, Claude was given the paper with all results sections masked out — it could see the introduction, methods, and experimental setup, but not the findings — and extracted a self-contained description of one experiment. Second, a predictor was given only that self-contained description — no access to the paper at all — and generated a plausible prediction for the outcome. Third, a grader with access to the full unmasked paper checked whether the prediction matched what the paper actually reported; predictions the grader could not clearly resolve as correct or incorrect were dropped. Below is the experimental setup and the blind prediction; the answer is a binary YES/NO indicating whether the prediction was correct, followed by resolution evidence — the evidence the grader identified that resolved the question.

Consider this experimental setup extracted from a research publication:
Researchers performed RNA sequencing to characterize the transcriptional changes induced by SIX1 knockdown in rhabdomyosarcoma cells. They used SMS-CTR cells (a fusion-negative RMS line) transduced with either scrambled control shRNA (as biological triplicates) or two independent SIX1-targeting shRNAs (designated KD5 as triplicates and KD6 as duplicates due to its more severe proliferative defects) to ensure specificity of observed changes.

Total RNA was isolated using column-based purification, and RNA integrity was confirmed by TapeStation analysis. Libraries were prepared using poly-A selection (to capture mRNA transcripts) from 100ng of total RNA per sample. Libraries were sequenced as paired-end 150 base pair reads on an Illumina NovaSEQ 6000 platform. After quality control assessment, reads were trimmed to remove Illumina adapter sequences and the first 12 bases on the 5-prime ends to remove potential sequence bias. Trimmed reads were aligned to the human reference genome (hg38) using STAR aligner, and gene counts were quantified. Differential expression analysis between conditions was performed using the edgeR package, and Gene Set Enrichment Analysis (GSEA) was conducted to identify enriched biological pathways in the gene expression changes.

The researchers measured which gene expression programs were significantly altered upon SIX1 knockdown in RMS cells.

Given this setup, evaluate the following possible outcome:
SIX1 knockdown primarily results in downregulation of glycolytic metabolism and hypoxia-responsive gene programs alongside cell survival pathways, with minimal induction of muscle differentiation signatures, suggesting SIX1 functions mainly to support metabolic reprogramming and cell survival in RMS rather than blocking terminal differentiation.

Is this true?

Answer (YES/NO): NO